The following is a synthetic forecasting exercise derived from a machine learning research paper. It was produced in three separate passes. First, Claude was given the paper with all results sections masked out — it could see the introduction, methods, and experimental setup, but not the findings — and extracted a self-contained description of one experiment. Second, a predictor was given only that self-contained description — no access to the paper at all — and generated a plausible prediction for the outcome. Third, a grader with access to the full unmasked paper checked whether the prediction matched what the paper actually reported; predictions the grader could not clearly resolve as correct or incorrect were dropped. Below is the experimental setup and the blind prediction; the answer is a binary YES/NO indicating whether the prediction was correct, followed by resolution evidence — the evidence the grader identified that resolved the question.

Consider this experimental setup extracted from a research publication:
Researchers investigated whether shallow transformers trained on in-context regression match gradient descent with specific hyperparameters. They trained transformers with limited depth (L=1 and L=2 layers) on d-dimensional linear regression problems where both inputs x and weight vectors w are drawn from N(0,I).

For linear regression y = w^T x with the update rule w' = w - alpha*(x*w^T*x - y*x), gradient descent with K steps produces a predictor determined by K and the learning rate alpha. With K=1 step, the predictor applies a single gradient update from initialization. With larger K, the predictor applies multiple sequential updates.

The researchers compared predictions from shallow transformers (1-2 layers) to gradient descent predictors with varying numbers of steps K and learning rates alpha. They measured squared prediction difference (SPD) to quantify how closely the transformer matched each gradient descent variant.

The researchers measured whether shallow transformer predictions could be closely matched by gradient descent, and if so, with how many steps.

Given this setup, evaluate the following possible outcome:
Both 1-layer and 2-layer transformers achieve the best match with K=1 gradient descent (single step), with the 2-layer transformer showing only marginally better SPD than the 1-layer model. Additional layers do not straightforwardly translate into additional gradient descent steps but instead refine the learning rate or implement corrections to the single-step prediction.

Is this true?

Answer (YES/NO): NO